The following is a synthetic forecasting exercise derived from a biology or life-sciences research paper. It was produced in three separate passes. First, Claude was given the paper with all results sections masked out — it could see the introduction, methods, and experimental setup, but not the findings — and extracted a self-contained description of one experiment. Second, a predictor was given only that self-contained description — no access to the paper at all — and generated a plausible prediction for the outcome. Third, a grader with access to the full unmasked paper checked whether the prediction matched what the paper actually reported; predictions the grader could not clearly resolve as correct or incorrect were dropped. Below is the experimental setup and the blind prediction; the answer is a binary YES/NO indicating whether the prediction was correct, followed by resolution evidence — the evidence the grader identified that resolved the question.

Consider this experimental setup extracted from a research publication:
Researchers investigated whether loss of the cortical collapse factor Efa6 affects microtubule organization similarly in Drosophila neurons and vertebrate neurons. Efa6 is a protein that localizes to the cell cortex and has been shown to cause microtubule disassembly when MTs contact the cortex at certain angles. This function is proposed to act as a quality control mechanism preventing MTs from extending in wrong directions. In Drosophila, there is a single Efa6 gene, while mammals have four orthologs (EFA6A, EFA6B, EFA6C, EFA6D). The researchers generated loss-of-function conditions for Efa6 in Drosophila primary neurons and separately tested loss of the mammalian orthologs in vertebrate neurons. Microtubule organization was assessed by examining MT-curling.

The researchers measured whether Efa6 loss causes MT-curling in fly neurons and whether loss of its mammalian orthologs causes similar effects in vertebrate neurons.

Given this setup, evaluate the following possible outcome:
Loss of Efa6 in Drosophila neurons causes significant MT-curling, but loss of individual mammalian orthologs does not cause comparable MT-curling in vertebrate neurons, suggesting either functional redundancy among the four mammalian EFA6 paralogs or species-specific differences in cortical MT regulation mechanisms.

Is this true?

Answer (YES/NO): YES